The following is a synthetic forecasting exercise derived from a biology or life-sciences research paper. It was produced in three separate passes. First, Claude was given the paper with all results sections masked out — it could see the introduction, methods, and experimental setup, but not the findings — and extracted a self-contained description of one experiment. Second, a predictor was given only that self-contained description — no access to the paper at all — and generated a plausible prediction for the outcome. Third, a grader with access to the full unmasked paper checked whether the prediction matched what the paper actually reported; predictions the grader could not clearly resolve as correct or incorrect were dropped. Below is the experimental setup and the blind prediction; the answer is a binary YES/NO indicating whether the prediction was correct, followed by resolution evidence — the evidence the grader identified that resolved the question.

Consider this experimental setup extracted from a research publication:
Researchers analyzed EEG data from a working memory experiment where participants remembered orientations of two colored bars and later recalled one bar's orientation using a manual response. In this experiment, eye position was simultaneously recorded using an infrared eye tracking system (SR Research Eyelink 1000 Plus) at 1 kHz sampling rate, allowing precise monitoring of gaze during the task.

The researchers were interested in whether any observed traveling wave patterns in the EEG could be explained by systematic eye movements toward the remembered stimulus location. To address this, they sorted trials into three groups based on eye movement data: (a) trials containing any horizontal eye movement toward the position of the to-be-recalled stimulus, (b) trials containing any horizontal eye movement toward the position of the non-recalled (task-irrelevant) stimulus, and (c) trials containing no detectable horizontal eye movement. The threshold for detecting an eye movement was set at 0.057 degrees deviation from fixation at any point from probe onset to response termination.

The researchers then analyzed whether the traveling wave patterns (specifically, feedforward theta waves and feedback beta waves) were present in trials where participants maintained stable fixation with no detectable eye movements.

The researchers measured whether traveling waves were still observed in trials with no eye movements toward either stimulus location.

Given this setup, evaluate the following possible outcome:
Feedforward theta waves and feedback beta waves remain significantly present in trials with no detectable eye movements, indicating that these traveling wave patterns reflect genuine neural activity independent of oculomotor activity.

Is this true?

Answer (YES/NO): YES